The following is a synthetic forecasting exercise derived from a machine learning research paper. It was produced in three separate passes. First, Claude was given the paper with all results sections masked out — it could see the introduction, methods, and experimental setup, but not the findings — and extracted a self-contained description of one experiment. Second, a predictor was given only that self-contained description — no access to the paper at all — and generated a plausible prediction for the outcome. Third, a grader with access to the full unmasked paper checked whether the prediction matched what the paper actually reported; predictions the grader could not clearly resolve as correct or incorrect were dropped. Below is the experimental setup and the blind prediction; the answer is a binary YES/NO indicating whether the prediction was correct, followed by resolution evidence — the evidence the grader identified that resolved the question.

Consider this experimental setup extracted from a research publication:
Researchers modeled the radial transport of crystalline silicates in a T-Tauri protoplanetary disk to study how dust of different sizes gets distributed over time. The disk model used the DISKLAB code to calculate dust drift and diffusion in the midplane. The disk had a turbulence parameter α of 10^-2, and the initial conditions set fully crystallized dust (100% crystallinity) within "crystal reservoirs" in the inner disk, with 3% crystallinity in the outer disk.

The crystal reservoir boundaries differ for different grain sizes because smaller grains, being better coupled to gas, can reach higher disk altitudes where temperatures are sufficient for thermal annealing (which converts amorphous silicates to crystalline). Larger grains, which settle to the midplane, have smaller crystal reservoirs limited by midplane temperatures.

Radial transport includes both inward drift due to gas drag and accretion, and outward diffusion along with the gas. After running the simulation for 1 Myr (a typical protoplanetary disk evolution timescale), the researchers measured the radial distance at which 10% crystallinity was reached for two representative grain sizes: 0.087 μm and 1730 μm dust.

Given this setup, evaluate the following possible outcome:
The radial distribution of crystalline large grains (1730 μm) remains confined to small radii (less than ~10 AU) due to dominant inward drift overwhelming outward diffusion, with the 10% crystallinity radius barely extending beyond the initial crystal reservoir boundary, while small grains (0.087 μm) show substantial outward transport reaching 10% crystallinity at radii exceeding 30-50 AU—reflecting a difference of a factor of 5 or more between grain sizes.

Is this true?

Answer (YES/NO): NO